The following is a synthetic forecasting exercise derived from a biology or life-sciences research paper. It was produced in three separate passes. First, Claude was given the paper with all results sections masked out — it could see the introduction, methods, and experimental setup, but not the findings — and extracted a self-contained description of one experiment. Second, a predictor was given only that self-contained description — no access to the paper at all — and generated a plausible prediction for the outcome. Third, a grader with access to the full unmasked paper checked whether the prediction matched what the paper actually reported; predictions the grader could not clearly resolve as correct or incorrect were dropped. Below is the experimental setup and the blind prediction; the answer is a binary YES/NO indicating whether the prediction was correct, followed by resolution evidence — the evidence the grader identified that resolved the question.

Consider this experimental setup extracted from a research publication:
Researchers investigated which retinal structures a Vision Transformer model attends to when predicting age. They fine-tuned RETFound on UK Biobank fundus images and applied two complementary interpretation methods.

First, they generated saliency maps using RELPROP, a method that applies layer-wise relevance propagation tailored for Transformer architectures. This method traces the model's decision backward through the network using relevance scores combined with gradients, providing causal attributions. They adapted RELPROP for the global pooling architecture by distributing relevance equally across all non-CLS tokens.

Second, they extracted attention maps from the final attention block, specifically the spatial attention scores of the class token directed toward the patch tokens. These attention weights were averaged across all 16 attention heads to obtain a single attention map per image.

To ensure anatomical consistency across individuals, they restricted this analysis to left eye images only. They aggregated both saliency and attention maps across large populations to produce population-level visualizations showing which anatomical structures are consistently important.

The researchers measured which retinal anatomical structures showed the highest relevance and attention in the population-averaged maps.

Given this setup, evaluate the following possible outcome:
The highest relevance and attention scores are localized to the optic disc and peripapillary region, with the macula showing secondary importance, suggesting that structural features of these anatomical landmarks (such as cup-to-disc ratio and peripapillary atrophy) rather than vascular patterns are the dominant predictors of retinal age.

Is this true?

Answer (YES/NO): NO